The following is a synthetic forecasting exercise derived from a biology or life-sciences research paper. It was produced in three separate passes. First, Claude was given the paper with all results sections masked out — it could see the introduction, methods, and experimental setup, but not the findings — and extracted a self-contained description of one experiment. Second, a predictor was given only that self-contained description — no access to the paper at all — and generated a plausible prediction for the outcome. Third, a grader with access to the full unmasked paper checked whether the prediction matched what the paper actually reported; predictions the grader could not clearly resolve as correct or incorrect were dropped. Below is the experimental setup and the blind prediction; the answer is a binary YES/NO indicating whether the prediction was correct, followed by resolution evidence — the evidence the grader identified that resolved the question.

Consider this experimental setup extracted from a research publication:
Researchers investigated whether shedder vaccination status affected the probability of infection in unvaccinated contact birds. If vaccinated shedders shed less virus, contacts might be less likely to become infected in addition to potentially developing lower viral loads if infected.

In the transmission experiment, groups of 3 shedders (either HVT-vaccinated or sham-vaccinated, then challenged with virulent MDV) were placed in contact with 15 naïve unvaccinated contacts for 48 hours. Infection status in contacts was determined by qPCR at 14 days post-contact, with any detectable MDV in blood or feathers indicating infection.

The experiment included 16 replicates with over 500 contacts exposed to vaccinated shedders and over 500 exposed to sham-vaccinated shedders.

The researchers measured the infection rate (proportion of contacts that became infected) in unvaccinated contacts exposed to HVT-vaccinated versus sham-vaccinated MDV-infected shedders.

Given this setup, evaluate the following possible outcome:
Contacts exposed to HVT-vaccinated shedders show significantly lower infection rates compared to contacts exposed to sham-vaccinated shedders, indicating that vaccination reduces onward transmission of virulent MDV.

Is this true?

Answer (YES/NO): YES